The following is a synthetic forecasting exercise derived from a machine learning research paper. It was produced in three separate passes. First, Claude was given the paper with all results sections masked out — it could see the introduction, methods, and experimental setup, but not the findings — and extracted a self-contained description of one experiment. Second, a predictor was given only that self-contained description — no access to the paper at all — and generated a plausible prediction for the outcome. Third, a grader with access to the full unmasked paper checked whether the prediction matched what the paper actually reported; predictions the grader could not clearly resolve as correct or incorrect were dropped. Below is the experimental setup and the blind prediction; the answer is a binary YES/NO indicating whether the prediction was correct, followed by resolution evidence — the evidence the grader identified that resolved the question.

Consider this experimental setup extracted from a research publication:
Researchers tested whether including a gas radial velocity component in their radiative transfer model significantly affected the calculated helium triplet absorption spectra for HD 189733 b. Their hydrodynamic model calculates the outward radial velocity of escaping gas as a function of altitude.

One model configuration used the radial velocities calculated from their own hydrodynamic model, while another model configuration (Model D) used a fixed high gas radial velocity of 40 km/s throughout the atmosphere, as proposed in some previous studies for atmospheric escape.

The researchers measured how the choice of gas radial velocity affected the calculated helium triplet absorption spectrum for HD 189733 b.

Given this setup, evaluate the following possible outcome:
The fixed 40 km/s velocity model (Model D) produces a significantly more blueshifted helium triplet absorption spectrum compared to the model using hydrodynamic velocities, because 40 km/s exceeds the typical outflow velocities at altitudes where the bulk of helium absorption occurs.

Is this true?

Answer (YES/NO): NO